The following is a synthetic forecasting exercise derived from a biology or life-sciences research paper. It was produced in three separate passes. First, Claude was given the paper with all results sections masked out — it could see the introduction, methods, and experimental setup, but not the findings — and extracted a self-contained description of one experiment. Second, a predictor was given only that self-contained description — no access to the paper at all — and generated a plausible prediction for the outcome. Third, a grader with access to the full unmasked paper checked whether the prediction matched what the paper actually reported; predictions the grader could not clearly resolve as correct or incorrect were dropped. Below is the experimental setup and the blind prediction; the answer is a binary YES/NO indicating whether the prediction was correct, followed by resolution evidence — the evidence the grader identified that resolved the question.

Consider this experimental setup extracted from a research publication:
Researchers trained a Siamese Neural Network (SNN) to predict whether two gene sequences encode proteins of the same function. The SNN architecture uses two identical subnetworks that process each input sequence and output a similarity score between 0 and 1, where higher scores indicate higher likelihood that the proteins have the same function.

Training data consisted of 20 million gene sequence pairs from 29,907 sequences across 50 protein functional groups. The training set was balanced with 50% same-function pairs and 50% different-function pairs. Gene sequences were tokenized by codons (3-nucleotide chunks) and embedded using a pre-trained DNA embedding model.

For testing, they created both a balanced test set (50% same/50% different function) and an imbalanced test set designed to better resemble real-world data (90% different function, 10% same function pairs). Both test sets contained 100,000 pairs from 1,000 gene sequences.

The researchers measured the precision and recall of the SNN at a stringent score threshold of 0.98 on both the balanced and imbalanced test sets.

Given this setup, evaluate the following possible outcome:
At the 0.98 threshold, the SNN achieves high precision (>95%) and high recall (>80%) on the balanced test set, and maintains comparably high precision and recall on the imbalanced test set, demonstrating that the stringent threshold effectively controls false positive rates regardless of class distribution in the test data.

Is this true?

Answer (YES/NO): NO